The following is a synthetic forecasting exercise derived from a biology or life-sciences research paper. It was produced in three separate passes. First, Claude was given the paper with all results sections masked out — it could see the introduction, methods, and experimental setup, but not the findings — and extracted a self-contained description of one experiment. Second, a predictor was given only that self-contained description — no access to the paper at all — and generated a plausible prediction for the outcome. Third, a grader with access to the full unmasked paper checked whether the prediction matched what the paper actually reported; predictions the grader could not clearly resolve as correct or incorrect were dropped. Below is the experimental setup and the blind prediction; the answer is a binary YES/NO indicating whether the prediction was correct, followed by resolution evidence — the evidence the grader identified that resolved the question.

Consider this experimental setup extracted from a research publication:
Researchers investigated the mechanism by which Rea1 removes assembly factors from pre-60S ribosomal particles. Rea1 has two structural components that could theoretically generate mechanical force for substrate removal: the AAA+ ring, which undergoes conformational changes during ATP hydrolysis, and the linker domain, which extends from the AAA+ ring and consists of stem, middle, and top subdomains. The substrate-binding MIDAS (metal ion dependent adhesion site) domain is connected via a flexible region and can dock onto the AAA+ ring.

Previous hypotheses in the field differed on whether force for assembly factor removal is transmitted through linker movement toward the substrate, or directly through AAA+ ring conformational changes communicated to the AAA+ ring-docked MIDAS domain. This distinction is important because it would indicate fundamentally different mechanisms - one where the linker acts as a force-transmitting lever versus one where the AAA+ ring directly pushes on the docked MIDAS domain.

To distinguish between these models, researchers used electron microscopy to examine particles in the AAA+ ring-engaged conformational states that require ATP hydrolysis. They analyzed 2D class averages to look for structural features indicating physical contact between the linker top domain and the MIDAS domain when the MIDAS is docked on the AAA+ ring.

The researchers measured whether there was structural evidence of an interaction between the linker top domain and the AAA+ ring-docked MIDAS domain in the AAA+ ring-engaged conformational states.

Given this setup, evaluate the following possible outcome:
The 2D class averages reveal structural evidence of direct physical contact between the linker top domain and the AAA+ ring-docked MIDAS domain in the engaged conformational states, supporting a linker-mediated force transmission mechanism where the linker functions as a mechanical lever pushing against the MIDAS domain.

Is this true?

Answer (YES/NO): NO